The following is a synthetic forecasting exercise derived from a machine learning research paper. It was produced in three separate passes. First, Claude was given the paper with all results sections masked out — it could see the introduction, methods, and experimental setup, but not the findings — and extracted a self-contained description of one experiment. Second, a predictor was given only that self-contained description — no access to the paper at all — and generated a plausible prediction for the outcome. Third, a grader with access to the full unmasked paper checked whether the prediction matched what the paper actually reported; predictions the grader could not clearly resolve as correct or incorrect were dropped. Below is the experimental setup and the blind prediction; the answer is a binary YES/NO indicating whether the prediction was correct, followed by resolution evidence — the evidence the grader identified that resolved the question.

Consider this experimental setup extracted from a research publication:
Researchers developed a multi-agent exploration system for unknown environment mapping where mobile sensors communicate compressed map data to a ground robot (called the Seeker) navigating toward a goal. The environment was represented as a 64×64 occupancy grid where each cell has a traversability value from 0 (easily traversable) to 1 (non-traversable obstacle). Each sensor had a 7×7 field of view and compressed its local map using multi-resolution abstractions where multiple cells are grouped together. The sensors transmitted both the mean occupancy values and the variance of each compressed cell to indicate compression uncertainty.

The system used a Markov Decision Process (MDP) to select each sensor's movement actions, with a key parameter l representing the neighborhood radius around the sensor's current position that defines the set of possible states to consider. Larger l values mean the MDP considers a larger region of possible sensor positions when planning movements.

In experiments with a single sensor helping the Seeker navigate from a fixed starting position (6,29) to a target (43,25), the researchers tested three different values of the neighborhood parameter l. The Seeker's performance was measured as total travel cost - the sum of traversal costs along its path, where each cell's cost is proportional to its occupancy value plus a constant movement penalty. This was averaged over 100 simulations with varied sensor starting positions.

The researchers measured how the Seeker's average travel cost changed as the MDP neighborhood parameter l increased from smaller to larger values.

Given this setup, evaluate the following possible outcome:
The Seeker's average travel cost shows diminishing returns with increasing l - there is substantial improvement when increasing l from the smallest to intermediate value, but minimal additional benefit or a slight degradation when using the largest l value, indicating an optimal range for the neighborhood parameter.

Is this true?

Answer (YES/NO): NO